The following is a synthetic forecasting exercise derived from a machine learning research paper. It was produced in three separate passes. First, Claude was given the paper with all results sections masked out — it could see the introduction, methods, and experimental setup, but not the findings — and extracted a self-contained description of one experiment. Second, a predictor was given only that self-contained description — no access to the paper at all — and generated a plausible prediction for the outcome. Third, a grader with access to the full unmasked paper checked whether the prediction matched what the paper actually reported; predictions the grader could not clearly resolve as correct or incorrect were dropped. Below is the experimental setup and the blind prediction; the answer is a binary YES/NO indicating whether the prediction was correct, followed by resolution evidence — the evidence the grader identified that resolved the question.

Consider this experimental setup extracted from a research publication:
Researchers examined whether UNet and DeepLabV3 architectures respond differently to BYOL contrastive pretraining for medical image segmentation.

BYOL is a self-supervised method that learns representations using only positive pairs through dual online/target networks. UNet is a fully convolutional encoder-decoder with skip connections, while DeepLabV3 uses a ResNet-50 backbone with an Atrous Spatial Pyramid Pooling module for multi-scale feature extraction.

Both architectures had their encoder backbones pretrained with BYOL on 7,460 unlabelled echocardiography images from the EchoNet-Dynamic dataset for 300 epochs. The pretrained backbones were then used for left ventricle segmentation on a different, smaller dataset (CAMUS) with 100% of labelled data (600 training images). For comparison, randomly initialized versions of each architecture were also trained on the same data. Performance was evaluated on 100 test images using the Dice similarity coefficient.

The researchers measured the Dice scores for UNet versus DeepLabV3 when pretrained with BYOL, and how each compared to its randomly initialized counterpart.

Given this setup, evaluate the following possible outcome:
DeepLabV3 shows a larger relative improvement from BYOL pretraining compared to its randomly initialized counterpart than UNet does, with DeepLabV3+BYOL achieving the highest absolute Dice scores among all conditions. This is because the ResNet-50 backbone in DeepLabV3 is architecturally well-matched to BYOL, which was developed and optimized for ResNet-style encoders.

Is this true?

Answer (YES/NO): NO